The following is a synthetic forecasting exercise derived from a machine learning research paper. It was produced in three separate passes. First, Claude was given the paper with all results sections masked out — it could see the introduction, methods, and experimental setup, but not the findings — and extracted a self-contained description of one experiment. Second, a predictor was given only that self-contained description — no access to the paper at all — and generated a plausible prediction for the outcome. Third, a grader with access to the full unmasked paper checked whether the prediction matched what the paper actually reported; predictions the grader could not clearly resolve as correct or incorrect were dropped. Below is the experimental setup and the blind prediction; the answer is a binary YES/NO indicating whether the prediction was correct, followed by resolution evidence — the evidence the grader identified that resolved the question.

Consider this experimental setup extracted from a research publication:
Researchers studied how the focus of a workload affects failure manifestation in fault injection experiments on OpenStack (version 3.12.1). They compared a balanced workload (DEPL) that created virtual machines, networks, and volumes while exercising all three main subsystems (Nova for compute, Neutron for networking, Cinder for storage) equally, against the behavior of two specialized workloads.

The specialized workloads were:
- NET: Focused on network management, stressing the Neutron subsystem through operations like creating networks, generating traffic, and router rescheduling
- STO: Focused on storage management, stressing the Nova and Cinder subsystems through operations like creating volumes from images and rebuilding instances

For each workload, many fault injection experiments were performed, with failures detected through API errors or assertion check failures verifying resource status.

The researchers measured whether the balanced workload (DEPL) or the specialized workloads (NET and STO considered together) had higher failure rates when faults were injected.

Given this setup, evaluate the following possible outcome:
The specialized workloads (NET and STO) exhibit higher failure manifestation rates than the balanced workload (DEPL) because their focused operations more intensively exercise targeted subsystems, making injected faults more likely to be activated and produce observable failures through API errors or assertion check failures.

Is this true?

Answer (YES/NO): YES